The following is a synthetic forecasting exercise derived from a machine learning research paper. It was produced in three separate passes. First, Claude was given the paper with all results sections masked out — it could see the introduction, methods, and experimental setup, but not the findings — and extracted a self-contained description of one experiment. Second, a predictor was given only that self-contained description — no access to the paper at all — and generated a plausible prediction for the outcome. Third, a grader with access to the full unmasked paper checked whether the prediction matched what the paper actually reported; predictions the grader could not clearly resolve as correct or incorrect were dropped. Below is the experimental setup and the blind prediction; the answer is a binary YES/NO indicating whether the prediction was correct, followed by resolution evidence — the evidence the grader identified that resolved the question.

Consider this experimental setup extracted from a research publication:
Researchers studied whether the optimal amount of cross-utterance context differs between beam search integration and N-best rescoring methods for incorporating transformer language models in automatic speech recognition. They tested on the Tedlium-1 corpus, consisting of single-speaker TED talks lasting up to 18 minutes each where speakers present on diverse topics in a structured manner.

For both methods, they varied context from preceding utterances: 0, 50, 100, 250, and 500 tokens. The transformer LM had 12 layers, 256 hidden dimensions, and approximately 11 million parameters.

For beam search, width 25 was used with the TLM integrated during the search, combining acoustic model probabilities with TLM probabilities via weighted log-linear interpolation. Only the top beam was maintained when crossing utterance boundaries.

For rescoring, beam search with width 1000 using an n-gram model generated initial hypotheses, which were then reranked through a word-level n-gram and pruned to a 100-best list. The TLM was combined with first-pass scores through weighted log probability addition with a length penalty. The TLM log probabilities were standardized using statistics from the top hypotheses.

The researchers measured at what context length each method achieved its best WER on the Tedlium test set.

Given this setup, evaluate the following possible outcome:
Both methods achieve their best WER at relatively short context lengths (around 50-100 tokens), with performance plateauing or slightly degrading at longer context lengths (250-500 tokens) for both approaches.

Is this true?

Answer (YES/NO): NO